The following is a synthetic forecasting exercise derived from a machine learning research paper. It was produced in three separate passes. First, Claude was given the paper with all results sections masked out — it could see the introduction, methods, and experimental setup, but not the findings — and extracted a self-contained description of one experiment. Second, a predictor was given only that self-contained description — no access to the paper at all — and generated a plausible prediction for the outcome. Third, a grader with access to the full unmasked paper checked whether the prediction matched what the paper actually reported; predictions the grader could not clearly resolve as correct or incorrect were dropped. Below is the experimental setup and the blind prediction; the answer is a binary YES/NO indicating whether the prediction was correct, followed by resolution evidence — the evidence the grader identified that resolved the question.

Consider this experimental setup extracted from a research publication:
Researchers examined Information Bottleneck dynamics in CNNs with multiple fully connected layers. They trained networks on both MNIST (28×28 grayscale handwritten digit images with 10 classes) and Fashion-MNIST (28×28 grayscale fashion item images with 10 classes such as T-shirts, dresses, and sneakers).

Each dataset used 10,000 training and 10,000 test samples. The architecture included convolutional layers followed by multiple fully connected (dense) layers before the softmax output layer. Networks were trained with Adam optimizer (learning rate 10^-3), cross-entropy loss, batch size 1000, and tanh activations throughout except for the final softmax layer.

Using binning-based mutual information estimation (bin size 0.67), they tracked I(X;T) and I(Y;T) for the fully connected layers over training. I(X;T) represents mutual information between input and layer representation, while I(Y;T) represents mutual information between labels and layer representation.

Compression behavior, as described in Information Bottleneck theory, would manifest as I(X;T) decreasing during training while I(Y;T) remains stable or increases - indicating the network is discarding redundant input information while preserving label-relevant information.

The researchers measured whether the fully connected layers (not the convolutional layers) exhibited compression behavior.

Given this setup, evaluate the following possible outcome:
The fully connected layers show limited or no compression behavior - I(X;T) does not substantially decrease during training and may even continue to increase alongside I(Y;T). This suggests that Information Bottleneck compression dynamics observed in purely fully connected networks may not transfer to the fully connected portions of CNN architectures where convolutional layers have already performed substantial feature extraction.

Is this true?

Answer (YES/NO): YES